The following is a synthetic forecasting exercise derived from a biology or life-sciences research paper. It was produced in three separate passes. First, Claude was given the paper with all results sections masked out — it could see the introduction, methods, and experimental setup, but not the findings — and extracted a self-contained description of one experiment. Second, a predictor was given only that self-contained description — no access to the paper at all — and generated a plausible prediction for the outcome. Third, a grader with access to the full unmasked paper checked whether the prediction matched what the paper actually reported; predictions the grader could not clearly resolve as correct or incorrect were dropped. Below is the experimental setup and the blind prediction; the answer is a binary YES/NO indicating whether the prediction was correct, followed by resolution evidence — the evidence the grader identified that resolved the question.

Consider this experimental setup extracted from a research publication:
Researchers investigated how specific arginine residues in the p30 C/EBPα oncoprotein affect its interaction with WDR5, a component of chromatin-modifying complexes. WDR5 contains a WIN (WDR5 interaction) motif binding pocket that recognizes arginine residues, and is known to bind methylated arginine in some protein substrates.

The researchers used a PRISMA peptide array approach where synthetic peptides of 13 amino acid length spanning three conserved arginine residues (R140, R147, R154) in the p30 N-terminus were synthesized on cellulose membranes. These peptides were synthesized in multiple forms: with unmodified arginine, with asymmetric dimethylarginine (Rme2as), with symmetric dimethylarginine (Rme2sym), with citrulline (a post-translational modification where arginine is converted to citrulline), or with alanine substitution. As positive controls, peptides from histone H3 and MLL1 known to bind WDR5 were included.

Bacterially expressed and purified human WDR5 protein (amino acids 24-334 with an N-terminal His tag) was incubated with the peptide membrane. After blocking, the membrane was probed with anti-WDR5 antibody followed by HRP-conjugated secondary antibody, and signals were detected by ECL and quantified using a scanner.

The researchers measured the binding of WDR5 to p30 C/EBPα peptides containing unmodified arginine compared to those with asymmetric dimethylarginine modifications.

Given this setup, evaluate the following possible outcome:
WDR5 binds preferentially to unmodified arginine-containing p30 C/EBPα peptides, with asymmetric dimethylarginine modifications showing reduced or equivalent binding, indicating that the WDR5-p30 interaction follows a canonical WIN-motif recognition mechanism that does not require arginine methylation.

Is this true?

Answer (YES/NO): YES